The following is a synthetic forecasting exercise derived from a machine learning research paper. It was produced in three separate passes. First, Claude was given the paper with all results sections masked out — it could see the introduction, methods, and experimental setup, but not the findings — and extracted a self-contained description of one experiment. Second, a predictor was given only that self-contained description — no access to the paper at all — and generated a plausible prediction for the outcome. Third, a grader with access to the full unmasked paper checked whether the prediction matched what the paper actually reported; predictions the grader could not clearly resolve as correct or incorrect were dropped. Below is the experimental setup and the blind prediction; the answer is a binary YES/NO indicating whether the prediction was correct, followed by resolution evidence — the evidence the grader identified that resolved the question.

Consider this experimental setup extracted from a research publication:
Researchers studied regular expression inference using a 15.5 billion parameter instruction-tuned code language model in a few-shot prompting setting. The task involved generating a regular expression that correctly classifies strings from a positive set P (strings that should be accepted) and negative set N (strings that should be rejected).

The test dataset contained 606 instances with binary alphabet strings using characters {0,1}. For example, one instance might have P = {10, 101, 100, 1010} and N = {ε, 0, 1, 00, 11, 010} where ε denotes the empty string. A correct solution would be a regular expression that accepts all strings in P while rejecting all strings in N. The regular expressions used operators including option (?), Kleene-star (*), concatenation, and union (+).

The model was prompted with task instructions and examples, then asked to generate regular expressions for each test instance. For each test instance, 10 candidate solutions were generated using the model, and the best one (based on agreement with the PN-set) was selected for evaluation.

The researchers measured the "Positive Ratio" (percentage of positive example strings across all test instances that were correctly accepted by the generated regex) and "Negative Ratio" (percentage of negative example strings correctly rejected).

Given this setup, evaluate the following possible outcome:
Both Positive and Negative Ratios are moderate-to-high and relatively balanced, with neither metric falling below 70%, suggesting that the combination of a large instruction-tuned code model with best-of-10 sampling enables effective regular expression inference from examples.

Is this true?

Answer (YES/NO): NO